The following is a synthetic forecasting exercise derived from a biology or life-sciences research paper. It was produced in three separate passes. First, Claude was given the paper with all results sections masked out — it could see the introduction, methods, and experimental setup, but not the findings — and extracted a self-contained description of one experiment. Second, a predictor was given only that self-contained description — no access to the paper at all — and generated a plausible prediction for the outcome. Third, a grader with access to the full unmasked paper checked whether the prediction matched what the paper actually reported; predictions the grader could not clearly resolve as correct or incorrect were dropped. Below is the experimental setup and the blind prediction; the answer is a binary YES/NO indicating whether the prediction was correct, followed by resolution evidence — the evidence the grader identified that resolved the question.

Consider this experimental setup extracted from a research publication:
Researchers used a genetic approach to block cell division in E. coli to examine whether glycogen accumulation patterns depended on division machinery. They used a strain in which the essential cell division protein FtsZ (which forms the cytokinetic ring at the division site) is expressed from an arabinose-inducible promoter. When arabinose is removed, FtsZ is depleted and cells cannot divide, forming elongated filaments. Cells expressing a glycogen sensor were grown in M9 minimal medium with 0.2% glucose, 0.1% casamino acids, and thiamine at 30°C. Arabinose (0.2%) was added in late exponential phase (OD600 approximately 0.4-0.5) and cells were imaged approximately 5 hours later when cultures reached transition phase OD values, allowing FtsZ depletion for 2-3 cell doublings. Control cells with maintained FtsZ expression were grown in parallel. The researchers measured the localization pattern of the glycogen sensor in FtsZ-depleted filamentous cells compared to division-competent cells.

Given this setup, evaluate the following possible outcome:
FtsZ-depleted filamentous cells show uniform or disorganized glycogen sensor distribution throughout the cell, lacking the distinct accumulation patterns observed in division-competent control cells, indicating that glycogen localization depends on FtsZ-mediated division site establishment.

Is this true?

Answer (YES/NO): NO